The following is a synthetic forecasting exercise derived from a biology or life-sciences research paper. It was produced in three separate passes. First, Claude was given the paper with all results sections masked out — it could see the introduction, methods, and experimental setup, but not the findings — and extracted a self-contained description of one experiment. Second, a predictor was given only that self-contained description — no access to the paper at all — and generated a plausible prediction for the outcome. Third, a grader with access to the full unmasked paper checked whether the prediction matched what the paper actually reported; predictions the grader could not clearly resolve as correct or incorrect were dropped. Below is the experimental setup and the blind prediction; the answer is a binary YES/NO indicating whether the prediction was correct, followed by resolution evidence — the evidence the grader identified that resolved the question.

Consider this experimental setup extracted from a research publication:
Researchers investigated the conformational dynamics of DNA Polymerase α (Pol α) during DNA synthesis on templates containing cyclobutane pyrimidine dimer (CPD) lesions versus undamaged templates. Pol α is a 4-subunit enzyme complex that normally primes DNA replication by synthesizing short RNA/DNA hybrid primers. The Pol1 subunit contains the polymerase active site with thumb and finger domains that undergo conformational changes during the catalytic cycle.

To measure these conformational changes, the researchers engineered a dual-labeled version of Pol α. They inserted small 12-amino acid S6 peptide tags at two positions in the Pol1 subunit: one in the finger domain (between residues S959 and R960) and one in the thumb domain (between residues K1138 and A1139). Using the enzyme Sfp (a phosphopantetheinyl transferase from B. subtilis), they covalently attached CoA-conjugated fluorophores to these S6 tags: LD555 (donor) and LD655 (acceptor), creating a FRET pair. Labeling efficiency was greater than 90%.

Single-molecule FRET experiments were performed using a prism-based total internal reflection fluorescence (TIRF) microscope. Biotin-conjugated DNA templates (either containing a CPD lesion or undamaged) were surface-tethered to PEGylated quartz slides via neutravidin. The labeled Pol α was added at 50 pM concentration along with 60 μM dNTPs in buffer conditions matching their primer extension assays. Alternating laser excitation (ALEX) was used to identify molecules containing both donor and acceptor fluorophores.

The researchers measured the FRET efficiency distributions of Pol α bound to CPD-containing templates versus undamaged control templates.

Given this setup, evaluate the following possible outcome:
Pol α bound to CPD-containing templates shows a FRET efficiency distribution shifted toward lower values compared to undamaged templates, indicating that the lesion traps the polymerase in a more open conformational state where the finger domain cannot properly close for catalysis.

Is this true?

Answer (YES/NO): YES